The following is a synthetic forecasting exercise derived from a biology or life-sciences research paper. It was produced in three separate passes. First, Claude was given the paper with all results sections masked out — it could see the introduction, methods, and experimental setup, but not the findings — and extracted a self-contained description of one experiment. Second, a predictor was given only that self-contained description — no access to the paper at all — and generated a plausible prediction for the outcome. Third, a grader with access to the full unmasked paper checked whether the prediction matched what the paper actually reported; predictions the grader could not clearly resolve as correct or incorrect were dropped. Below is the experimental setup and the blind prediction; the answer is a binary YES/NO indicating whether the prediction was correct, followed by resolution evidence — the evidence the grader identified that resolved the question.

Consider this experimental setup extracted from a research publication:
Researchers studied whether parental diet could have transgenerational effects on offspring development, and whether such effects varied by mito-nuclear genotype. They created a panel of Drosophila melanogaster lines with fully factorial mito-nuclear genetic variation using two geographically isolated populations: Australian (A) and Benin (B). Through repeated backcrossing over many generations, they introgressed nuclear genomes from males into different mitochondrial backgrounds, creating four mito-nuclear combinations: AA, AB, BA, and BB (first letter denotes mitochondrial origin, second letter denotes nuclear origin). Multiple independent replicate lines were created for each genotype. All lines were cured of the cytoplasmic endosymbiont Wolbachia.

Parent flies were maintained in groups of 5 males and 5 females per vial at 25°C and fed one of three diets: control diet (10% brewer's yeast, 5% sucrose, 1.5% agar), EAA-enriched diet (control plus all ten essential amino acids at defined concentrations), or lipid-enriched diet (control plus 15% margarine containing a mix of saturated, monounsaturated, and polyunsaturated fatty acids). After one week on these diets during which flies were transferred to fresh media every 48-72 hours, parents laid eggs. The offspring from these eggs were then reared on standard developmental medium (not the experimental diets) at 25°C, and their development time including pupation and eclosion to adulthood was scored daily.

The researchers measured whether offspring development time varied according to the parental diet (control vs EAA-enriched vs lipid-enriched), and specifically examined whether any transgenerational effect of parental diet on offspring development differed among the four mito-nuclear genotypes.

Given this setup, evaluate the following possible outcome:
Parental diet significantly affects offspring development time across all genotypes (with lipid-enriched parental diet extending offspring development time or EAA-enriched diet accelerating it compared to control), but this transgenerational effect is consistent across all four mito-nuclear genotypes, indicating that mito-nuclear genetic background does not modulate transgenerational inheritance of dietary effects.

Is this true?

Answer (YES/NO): NO